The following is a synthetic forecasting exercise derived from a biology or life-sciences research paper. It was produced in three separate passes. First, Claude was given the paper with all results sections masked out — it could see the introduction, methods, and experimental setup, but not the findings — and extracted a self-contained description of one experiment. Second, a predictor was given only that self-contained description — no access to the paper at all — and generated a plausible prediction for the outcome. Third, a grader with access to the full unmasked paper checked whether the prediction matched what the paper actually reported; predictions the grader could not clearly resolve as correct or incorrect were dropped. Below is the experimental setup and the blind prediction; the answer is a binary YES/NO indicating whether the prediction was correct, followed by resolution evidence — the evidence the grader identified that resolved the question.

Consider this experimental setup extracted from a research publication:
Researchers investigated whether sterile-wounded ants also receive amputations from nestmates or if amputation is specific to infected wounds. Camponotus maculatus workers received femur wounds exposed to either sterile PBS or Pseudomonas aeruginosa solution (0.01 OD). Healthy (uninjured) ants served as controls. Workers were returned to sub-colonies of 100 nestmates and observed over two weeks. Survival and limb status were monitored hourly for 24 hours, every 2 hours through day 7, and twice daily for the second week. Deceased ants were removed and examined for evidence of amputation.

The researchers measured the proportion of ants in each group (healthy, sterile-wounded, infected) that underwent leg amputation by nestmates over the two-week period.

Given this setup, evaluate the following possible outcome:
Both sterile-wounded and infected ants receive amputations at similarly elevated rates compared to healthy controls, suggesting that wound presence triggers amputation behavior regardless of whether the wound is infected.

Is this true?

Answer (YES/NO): YES